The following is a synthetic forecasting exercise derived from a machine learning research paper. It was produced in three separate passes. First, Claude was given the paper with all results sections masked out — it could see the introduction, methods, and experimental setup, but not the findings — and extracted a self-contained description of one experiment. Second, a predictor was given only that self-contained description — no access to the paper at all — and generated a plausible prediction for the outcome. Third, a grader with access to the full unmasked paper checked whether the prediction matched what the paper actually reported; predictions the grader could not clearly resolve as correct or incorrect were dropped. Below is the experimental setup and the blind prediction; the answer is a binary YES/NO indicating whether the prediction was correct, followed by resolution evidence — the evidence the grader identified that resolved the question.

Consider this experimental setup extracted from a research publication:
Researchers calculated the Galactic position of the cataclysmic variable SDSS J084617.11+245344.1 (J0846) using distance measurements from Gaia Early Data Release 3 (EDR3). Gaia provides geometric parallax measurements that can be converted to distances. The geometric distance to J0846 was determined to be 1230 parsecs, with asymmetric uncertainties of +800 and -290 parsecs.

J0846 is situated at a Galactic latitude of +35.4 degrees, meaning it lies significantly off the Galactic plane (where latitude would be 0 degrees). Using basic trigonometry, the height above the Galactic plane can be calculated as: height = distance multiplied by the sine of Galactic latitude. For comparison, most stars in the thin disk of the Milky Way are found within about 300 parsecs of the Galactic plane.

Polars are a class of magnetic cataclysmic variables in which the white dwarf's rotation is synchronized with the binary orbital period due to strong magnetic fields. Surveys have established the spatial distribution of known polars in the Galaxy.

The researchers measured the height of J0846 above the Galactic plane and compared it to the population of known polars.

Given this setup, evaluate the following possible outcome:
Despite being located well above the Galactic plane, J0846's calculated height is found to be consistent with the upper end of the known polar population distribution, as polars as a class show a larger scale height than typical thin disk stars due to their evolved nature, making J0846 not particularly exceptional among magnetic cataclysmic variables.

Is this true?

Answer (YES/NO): NO